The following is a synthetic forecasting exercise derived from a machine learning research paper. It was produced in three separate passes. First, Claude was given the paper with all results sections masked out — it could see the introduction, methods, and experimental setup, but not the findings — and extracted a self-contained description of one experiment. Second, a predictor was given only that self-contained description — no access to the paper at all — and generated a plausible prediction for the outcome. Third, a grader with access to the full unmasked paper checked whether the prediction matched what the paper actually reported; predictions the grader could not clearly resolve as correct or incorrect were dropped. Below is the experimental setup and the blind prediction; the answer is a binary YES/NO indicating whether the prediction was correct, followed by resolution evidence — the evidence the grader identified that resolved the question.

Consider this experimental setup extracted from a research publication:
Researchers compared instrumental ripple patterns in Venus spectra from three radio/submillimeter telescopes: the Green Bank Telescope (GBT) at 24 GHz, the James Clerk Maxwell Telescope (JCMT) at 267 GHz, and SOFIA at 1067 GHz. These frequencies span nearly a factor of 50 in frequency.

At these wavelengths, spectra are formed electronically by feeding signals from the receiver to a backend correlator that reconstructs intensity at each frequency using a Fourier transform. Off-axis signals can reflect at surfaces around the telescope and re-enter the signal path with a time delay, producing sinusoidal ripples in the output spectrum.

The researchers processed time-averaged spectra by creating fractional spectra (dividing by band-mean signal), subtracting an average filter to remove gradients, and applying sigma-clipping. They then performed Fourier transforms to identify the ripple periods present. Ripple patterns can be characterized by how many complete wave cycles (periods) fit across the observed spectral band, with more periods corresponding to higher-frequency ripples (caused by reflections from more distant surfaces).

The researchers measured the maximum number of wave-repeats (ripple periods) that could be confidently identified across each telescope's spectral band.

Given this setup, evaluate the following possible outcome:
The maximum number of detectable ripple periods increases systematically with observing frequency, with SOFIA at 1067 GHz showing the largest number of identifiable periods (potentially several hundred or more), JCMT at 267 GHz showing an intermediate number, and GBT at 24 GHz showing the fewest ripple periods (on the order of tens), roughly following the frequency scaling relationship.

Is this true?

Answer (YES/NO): NO